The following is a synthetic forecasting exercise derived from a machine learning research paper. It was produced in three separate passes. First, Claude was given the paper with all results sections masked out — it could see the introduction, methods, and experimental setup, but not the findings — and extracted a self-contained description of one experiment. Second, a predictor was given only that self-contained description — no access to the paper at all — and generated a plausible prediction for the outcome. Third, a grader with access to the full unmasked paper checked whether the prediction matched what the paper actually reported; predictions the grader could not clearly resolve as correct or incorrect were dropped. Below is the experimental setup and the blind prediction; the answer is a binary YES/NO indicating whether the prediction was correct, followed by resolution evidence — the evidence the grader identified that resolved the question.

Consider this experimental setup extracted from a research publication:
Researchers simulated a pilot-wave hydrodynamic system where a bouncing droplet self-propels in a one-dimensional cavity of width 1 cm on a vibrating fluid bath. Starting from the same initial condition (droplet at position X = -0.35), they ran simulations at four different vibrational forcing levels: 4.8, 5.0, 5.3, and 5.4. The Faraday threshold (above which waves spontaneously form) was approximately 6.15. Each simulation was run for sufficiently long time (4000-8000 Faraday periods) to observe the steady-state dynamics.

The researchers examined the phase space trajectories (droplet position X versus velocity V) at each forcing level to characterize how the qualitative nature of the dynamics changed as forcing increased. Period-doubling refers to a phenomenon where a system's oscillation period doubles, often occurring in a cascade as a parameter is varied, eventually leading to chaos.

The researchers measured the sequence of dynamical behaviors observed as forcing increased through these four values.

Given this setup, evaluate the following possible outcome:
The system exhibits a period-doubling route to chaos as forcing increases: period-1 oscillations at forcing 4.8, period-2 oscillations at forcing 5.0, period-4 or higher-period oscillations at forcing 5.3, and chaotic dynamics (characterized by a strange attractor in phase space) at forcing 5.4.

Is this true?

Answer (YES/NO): NO